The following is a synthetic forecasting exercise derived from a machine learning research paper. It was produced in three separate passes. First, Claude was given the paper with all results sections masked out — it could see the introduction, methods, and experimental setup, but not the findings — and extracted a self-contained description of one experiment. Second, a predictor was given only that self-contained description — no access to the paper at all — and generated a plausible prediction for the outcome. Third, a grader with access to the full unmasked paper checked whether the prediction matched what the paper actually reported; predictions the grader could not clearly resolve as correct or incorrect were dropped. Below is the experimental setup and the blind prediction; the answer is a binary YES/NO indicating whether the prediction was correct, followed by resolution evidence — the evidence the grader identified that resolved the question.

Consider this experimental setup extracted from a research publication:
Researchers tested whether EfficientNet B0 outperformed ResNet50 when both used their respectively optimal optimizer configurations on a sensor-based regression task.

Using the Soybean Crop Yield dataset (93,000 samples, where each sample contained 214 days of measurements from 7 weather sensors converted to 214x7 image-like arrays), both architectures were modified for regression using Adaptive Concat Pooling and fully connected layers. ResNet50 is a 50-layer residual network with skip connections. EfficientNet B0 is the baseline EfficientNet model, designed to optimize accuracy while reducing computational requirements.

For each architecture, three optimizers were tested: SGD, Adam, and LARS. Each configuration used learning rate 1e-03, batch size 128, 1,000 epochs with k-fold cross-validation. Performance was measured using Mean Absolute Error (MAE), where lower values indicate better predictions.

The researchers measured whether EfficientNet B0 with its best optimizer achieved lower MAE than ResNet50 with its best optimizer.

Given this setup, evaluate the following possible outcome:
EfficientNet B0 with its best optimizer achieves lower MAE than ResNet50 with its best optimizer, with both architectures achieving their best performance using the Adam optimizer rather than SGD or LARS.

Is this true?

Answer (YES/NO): NO